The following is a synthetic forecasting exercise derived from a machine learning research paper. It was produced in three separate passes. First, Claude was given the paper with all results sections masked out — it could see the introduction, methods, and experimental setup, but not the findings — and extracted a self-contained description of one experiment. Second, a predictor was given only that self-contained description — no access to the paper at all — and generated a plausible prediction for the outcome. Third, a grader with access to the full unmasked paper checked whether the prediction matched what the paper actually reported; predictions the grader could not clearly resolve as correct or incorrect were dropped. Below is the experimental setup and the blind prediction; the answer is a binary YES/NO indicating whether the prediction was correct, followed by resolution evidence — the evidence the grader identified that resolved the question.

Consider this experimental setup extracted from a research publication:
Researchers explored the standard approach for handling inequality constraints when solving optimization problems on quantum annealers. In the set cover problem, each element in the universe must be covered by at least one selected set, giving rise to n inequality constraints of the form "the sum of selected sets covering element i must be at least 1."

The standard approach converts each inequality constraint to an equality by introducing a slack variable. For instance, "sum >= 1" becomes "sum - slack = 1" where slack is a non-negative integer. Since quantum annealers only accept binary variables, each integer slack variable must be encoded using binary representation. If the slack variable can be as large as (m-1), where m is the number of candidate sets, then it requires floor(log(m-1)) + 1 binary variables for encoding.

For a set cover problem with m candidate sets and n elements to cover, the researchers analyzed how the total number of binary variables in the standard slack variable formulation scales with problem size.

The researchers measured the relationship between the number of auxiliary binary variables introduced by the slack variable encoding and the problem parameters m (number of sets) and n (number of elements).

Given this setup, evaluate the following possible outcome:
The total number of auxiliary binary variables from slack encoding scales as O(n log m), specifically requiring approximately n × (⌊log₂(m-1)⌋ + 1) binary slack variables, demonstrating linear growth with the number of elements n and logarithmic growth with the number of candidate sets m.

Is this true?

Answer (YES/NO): YES